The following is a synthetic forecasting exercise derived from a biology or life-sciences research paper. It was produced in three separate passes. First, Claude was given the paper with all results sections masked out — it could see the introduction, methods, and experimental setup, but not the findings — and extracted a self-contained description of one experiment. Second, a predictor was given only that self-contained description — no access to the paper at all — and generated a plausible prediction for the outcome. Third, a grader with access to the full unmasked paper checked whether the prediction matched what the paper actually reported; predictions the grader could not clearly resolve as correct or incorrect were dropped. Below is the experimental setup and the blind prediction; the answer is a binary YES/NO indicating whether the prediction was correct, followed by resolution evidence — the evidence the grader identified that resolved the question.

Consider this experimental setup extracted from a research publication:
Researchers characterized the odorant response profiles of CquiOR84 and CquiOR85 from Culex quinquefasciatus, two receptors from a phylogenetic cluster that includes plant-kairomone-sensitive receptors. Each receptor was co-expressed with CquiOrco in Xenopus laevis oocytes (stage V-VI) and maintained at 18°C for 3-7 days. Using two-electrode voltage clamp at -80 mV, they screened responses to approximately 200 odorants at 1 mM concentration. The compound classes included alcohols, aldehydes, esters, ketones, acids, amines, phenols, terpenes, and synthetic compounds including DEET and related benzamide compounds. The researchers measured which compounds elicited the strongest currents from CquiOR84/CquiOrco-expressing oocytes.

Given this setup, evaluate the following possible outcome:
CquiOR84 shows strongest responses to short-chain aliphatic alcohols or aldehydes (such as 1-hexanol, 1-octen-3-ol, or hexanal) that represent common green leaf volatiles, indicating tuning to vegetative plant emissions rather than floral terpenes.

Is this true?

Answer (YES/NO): NO